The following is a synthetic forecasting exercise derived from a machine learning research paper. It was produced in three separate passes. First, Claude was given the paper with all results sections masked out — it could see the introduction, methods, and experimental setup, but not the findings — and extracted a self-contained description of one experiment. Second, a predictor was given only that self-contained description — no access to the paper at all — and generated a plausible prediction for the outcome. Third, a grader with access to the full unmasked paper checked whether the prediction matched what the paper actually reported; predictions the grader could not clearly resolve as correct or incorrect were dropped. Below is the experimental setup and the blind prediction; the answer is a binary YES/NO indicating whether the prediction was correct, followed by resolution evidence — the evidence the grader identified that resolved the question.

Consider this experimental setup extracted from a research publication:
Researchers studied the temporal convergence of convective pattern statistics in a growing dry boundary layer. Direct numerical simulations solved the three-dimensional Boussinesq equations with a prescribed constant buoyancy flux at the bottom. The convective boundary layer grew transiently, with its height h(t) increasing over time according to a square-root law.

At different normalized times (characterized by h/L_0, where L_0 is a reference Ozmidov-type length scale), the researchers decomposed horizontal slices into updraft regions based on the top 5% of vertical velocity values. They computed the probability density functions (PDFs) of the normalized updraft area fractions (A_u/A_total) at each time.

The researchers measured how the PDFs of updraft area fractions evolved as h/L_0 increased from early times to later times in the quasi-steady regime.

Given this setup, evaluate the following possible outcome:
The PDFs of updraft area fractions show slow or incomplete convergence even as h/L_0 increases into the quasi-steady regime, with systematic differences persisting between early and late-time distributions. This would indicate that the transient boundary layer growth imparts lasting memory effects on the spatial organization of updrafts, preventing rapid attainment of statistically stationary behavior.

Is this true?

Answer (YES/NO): NO